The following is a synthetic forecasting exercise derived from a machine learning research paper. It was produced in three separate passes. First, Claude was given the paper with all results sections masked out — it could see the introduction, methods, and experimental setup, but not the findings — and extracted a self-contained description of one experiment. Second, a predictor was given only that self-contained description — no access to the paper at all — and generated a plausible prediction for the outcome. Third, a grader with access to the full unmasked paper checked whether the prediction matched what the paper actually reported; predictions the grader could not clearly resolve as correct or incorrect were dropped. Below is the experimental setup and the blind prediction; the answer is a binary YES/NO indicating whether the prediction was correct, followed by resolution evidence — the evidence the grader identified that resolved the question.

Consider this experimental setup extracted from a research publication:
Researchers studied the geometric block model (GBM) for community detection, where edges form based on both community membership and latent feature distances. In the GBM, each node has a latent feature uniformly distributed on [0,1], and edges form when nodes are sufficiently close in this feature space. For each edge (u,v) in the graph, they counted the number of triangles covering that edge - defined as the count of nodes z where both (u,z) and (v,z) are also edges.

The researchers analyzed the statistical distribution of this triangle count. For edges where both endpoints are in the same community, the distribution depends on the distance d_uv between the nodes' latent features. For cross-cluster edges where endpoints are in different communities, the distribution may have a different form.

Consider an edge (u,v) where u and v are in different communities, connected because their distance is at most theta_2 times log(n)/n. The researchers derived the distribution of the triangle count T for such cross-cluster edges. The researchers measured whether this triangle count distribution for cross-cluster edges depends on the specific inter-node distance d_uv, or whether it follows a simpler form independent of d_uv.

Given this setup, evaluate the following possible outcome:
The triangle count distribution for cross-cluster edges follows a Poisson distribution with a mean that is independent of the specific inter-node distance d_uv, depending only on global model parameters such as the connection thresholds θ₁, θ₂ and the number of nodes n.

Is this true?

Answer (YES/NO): NO